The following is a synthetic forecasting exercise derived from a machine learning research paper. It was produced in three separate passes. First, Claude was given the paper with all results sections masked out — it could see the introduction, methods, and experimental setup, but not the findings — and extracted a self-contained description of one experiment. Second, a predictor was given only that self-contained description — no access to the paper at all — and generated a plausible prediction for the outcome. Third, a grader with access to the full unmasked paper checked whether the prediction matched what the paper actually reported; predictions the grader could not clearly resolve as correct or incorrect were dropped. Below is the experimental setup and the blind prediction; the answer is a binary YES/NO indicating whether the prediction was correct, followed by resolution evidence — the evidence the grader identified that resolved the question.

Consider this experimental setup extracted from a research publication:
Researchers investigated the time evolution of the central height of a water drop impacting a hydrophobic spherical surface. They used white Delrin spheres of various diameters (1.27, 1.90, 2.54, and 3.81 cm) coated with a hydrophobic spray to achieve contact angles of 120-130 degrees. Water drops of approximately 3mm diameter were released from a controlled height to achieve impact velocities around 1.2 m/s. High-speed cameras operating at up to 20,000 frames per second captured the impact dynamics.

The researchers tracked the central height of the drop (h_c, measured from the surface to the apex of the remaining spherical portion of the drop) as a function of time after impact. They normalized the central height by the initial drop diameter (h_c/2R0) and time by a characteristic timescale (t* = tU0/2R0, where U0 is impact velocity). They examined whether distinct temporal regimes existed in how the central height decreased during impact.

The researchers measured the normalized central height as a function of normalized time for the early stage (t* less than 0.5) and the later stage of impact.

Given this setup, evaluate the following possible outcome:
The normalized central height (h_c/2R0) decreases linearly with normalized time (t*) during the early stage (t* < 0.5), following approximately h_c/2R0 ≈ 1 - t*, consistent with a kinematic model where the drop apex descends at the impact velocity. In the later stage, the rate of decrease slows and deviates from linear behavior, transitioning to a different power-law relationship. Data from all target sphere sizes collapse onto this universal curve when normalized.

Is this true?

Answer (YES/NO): YES